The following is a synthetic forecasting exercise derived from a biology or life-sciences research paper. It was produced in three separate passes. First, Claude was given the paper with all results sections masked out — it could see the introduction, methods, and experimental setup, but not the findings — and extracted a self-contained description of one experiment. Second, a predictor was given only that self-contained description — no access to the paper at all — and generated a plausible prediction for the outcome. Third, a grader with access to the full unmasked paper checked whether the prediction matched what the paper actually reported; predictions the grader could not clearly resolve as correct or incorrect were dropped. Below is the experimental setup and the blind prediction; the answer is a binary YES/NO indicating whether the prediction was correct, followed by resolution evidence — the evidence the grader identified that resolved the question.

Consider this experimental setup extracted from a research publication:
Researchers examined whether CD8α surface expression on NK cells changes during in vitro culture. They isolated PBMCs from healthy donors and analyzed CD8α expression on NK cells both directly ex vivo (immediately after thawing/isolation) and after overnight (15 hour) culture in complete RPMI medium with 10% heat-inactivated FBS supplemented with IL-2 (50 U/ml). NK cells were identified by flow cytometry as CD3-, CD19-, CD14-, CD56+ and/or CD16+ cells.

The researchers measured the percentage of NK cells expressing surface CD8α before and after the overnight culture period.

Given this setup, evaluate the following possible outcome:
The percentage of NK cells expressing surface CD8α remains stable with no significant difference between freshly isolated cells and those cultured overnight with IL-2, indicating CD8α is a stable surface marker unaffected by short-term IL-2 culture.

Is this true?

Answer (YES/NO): NO